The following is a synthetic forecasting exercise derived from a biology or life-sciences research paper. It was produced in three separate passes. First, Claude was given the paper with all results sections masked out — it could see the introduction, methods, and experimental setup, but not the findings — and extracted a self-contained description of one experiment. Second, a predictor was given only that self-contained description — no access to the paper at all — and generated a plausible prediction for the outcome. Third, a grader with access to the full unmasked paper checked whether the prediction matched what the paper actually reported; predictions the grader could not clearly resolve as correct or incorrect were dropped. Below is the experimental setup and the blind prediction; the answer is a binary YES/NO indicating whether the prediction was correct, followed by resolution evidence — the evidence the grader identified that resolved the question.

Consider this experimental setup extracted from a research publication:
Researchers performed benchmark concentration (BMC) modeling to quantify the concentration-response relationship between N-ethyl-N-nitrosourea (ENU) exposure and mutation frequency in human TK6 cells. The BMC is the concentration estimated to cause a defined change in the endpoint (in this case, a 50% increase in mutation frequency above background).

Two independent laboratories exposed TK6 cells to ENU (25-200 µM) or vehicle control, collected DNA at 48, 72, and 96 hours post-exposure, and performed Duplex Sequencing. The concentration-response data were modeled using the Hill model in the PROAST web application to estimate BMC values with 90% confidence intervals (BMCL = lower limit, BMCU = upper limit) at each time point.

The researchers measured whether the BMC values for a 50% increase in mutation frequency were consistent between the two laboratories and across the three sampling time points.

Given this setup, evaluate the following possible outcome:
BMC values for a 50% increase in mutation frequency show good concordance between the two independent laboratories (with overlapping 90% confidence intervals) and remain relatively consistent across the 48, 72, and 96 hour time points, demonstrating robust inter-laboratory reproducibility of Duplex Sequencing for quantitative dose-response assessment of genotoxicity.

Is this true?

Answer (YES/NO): YES